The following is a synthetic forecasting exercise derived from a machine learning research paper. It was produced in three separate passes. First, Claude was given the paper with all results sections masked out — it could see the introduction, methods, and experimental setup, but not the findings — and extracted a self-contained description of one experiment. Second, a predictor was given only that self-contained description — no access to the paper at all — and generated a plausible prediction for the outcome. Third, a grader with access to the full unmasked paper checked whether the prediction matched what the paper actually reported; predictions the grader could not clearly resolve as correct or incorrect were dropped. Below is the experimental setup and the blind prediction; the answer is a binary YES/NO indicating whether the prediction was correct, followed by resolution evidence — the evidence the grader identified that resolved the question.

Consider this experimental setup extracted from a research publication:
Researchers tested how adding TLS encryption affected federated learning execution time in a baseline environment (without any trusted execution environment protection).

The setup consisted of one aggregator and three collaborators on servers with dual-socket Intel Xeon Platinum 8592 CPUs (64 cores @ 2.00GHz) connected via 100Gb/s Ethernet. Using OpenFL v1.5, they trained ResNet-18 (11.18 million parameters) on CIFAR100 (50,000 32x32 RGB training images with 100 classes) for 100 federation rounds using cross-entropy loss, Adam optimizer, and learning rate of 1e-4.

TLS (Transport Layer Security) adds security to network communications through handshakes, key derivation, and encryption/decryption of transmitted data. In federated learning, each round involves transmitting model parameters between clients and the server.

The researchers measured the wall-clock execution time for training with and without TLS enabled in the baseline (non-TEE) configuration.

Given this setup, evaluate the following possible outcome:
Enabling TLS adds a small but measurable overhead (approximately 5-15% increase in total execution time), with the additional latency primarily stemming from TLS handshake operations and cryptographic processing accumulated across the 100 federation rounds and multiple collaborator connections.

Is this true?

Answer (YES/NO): YES